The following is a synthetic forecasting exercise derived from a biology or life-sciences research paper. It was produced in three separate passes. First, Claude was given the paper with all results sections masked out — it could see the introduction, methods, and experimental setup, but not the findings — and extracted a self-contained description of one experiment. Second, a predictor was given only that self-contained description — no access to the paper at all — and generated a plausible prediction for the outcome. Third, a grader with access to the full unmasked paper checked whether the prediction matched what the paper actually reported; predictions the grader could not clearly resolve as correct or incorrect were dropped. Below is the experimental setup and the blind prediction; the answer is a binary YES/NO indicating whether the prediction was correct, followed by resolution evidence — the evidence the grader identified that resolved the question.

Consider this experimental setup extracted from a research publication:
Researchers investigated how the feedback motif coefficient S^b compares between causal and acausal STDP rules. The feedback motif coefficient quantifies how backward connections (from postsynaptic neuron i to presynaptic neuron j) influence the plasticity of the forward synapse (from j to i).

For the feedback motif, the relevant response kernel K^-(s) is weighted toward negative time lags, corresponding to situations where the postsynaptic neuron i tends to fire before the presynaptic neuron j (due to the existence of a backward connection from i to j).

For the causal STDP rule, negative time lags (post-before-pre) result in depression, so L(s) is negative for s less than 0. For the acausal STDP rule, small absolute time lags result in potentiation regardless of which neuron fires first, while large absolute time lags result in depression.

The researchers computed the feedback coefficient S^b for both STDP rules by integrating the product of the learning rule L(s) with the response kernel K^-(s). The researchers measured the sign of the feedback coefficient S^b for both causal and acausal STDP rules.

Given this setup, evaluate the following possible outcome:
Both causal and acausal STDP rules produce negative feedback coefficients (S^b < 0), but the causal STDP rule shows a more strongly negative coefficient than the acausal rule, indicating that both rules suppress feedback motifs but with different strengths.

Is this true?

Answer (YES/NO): NO